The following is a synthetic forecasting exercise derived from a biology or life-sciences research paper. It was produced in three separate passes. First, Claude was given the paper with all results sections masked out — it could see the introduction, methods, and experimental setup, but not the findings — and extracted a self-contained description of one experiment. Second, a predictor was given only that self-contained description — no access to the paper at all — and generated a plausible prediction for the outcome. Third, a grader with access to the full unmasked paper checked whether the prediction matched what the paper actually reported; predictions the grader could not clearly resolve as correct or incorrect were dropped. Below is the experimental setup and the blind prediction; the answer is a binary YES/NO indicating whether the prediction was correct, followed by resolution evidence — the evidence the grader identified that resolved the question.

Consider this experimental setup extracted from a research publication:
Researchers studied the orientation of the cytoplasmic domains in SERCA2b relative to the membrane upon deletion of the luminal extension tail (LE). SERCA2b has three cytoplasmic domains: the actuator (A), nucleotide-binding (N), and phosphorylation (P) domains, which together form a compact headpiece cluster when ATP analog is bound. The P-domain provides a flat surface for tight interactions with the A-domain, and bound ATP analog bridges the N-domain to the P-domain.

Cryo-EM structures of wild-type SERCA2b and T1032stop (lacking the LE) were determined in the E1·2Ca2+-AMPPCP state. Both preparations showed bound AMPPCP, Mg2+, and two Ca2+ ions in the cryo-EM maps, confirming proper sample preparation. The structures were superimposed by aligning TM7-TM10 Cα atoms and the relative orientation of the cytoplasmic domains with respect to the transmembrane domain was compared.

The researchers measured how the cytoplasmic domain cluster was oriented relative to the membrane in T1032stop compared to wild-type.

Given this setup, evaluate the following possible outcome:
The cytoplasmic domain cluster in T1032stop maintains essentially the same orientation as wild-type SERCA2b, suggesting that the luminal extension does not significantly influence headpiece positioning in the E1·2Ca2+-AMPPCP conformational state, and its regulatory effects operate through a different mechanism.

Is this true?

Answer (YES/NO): NO